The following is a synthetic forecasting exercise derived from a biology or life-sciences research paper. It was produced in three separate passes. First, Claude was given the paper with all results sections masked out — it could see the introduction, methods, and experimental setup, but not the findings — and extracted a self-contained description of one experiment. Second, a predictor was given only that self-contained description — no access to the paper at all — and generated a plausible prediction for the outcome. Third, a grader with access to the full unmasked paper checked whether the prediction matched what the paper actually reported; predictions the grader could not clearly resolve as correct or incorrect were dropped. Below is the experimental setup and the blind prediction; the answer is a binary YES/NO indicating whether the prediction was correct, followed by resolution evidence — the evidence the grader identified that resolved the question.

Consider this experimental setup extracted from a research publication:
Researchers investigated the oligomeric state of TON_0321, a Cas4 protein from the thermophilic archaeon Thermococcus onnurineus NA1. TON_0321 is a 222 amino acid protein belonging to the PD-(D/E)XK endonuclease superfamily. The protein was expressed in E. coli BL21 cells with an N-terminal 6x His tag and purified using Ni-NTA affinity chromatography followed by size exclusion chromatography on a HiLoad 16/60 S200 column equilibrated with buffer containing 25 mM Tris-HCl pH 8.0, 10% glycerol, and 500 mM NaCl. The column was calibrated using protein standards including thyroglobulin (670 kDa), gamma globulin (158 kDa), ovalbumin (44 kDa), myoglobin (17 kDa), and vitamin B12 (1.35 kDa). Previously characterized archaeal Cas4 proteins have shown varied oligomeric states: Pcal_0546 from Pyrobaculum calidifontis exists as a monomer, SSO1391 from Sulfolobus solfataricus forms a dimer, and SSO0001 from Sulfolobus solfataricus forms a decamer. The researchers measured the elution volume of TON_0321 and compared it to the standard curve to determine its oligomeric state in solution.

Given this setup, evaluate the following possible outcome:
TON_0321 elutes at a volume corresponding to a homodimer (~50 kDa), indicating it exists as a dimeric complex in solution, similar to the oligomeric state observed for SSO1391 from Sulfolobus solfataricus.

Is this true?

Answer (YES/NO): NO